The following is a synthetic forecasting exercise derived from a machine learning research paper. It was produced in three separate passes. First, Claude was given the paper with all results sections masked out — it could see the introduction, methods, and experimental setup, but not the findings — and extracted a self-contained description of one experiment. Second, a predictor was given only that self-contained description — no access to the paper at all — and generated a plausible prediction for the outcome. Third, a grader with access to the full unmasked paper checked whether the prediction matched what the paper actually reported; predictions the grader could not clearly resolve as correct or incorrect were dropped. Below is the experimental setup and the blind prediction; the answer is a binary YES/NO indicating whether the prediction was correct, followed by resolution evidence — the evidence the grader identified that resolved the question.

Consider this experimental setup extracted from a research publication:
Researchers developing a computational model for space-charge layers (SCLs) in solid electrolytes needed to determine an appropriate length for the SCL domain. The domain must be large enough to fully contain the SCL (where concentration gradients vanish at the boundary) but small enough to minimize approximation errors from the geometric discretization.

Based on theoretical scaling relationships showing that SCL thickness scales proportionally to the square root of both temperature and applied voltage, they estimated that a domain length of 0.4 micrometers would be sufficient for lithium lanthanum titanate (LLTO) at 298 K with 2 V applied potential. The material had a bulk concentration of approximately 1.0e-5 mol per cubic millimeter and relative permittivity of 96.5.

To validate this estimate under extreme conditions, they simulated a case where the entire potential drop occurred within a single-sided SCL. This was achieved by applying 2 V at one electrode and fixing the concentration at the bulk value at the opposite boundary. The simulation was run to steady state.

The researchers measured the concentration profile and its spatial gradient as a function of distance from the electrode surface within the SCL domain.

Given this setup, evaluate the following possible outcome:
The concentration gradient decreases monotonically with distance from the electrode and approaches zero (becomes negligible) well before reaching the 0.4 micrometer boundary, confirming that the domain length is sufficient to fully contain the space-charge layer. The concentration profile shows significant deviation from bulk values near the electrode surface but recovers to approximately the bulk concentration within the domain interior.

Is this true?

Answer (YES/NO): YES